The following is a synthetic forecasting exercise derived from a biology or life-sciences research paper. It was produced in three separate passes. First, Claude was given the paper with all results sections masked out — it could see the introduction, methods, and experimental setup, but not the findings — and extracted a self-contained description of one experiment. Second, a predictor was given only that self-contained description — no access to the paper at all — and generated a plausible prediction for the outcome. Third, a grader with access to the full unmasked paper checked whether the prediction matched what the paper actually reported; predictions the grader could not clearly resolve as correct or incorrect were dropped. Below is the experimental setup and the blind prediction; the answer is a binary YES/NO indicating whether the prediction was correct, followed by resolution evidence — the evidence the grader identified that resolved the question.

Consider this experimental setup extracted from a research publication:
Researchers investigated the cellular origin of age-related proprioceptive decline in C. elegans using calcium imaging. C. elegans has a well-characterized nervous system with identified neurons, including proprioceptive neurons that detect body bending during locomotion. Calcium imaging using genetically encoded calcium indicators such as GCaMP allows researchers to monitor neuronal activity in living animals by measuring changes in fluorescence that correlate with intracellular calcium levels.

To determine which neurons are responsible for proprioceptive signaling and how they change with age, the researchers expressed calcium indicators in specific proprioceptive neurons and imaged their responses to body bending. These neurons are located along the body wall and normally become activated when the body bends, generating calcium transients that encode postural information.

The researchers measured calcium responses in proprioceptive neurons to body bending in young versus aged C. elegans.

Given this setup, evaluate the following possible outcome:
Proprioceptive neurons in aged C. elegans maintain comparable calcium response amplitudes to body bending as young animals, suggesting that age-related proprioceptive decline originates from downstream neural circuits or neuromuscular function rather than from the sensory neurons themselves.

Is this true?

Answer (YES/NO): NO